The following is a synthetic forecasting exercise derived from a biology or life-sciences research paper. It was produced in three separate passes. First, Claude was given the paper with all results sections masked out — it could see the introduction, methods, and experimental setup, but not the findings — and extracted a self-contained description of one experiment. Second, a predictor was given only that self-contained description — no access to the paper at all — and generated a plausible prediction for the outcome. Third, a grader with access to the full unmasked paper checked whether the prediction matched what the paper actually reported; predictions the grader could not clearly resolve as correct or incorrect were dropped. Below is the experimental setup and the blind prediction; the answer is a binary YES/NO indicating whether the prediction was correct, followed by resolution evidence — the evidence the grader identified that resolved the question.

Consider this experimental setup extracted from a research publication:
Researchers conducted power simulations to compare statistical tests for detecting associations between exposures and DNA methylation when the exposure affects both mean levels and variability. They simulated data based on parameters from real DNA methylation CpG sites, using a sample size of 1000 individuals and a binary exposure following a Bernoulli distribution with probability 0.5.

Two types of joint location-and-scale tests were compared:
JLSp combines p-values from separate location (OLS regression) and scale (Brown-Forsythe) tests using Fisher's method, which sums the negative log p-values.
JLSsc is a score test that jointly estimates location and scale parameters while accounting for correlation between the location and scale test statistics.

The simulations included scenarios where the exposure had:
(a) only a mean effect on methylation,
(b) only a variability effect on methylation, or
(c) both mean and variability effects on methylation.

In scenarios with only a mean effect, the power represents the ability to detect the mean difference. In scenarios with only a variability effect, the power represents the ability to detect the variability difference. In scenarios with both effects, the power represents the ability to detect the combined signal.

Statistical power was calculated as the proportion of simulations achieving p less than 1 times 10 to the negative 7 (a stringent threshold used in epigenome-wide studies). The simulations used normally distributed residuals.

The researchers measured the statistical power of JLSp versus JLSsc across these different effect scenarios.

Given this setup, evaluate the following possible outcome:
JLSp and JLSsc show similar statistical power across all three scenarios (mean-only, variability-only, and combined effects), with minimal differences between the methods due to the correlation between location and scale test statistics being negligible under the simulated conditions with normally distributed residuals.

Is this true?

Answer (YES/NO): NO